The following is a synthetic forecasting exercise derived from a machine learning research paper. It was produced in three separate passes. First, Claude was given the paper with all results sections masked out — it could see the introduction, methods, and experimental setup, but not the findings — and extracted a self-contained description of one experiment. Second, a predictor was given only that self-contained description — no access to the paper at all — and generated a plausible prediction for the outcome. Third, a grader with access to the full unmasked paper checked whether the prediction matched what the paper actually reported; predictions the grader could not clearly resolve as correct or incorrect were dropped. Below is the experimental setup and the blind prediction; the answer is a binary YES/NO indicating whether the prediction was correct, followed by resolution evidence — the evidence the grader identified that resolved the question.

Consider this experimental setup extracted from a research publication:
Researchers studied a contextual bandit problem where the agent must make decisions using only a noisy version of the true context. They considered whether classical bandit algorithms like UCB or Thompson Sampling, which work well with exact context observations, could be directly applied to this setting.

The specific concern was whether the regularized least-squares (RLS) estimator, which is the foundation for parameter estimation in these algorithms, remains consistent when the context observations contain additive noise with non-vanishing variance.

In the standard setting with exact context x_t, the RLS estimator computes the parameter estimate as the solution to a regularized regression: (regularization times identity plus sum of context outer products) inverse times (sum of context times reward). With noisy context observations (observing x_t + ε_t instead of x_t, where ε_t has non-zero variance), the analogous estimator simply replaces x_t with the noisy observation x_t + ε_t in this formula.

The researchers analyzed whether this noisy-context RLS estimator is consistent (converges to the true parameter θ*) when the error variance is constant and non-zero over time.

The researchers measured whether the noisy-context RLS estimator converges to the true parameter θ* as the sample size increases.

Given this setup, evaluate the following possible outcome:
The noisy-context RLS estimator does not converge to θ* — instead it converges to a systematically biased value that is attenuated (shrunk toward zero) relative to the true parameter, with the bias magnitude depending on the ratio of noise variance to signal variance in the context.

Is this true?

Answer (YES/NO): YES